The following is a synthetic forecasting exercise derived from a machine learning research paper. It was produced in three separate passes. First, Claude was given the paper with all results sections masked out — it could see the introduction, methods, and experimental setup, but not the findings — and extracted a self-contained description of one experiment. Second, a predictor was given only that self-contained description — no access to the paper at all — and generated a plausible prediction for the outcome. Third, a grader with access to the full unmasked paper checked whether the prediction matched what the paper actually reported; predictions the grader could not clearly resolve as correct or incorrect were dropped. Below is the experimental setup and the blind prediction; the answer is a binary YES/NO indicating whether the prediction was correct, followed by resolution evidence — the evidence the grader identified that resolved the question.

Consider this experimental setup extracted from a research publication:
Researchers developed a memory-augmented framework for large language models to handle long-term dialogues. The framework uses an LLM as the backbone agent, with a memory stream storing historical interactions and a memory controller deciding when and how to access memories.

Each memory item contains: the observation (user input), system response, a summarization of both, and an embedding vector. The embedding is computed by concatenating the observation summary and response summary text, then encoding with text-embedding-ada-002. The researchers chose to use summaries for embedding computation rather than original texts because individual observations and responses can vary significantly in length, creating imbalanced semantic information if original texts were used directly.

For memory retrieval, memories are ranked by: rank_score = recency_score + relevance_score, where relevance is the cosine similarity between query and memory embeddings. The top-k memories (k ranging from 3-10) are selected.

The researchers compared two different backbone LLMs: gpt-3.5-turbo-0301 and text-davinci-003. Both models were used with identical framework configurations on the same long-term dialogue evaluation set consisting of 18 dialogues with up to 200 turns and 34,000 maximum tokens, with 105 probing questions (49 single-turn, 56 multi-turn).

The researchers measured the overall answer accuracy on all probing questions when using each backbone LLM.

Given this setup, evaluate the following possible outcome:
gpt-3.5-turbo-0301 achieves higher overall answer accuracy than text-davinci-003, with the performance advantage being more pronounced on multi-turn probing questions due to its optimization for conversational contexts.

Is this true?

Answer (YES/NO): NO